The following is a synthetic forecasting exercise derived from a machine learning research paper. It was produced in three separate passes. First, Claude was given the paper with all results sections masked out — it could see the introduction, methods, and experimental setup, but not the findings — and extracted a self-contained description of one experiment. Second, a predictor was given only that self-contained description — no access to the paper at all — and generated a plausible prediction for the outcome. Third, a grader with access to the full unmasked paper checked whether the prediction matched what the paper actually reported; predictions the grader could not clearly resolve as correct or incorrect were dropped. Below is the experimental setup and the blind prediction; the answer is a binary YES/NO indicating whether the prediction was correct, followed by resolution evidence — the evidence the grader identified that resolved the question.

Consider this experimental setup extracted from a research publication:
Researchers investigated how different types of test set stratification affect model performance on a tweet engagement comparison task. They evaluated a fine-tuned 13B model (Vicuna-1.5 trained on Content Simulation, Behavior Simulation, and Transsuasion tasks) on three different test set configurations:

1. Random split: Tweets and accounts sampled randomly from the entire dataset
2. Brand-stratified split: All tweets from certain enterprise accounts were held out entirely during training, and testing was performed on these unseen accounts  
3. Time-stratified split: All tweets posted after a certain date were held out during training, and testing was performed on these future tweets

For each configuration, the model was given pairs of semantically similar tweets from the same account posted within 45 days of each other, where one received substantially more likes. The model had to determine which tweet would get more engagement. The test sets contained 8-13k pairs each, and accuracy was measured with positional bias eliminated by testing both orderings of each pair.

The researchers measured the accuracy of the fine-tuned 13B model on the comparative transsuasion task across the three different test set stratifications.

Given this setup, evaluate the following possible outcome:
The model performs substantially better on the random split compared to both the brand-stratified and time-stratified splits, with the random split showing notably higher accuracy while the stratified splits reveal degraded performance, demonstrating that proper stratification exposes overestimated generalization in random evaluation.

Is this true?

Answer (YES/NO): NO